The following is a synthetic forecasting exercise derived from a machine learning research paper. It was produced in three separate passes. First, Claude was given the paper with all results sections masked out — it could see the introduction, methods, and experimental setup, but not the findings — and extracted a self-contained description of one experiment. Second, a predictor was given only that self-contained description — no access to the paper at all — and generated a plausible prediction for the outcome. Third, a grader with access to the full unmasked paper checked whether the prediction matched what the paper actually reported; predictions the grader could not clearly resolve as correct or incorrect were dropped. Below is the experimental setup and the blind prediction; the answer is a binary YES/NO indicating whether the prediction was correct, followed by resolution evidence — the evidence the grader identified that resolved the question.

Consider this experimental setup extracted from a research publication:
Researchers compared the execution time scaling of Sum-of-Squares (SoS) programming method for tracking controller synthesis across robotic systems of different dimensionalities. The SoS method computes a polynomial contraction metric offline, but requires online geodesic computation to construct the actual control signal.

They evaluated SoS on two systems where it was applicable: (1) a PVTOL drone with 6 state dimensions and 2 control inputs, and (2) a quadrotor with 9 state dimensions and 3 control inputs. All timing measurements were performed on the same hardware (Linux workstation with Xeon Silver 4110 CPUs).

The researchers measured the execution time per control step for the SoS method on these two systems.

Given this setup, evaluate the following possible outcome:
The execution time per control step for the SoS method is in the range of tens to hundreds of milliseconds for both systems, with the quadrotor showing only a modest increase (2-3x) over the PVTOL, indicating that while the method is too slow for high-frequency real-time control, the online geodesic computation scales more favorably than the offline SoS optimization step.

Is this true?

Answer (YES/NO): NO